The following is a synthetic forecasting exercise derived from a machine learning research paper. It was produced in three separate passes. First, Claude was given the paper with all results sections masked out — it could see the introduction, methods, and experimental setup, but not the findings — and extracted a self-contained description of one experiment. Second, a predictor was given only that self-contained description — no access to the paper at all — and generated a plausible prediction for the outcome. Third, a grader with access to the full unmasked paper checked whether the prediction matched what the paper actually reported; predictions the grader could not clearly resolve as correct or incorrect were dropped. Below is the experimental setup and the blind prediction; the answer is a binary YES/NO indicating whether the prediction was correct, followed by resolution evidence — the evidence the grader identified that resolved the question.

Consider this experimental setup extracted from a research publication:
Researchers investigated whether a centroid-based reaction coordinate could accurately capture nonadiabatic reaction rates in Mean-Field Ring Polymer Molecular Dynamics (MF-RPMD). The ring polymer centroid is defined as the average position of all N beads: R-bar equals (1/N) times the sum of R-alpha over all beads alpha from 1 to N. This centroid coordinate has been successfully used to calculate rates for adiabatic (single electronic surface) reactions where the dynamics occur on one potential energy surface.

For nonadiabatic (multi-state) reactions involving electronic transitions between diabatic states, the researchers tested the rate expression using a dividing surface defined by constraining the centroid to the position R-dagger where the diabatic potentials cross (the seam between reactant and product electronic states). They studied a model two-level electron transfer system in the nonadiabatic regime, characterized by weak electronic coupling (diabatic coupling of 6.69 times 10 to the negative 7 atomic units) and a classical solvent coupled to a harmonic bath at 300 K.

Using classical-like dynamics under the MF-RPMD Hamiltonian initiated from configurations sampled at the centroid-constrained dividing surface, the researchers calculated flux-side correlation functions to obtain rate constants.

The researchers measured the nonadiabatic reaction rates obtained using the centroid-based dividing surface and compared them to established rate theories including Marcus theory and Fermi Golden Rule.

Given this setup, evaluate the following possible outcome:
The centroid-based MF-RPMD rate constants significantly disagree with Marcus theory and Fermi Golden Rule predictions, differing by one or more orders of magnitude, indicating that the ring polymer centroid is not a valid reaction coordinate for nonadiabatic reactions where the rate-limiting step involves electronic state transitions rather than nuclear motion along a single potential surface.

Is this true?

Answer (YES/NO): YES